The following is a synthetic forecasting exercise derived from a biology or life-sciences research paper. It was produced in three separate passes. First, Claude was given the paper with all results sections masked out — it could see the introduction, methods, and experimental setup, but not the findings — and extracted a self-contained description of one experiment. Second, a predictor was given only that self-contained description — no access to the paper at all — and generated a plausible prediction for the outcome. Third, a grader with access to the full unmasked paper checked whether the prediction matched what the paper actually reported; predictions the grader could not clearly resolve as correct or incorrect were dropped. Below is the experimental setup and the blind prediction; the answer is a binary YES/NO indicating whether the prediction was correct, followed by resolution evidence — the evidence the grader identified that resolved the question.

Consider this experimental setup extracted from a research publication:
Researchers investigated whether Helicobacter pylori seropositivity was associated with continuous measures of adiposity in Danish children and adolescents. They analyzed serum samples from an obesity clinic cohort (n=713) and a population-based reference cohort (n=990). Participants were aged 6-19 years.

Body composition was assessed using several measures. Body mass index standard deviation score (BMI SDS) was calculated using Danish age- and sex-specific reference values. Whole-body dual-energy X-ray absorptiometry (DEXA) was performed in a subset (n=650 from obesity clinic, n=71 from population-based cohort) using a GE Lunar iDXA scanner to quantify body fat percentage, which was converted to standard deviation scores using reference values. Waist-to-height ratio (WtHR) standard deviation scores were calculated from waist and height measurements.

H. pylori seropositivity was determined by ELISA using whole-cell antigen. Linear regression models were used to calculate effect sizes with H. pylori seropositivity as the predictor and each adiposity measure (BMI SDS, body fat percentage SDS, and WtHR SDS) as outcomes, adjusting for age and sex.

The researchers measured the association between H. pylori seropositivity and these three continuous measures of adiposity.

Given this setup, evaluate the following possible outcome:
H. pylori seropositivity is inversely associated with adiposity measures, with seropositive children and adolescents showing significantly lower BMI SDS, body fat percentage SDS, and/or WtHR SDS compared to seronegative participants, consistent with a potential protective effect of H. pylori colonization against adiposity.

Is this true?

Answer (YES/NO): NO